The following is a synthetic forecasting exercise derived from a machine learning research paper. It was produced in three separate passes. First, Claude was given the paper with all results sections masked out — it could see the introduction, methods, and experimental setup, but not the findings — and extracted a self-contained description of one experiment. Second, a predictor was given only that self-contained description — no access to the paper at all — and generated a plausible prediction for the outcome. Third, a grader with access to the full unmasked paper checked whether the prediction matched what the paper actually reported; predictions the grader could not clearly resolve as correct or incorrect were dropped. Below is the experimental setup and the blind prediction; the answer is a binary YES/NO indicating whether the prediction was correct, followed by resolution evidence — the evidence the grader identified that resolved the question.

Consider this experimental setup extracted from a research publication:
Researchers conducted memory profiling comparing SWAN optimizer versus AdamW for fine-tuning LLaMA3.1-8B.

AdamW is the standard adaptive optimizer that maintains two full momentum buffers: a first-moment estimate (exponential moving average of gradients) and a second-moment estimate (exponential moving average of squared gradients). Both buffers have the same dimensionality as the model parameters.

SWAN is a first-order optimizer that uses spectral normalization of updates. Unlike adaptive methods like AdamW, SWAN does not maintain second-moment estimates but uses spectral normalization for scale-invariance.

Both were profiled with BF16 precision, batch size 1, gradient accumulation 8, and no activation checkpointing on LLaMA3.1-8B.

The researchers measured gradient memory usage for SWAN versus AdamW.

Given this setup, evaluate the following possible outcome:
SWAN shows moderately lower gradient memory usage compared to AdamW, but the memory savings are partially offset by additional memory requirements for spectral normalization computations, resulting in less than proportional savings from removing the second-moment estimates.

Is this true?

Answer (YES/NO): NO